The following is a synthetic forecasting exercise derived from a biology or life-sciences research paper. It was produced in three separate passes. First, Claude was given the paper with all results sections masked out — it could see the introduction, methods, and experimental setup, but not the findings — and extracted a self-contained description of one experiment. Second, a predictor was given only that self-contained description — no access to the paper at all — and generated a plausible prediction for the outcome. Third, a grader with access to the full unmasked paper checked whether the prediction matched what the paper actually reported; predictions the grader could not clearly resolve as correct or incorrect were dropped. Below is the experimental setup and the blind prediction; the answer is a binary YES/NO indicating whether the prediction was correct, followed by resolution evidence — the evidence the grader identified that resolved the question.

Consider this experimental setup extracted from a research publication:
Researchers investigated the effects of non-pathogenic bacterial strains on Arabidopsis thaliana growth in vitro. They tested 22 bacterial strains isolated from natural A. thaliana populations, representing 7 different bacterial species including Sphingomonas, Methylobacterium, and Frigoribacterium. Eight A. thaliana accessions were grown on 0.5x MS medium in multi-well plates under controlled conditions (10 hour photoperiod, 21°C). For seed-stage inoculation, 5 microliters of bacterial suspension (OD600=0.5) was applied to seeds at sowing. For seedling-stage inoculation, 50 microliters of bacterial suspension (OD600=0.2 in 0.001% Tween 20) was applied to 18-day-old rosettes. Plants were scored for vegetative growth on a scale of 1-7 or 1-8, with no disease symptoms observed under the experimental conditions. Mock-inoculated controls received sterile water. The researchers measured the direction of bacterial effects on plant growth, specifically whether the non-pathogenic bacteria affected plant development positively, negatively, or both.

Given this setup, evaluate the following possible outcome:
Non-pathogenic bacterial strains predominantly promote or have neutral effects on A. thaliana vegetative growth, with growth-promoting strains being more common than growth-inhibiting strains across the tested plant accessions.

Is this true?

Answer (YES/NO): NO